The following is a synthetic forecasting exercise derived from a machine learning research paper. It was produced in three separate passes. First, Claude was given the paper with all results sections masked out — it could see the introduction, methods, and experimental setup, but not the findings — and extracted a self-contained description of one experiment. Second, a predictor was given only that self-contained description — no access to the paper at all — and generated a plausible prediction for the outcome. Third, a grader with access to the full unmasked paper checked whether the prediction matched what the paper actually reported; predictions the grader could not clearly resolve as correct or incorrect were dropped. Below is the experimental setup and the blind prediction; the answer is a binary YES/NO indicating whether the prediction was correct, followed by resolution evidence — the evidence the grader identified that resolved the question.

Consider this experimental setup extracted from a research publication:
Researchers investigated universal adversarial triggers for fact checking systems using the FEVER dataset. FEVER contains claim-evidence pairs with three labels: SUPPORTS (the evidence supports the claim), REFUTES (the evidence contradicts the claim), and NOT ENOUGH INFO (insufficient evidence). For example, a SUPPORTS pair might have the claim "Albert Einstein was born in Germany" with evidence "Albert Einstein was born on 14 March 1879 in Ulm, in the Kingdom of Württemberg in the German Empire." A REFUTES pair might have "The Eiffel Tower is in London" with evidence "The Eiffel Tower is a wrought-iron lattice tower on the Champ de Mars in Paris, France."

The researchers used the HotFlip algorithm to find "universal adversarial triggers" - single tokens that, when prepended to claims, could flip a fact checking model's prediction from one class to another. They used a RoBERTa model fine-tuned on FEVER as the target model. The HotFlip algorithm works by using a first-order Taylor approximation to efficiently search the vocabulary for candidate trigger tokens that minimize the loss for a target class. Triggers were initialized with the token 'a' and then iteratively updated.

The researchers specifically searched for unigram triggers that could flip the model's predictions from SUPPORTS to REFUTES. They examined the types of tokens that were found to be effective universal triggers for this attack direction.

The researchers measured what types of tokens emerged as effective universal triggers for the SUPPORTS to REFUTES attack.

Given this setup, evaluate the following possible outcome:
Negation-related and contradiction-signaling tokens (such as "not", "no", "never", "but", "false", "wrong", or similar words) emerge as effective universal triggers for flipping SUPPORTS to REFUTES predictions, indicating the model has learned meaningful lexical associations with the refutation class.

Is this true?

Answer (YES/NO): YES